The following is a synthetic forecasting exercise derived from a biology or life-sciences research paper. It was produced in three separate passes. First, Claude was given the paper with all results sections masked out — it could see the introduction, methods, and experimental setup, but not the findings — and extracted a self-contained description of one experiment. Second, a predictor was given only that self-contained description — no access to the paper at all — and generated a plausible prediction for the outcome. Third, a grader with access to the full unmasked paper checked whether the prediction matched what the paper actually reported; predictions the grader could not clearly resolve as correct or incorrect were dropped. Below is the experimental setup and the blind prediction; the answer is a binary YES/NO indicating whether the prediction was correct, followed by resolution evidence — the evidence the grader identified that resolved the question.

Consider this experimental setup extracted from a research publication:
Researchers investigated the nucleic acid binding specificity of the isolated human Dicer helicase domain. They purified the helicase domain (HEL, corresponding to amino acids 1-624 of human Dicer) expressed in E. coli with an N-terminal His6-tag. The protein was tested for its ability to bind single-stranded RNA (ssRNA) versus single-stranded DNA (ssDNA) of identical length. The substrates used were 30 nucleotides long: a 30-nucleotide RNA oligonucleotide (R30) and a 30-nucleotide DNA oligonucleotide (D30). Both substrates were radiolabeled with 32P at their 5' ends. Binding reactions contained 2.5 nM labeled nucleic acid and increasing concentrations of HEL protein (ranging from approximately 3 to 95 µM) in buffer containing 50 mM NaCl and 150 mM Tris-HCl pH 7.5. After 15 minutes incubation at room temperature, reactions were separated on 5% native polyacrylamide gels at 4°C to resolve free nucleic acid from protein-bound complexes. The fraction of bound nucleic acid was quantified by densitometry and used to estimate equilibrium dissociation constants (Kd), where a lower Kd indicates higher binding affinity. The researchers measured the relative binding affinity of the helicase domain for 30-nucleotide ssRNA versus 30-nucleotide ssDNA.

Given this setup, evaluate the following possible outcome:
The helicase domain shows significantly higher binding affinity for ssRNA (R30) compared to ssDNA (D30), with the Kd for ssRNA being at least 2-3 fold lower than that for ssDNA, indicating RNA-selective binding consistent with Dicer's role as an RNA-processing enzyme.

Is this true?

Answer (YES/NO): NO